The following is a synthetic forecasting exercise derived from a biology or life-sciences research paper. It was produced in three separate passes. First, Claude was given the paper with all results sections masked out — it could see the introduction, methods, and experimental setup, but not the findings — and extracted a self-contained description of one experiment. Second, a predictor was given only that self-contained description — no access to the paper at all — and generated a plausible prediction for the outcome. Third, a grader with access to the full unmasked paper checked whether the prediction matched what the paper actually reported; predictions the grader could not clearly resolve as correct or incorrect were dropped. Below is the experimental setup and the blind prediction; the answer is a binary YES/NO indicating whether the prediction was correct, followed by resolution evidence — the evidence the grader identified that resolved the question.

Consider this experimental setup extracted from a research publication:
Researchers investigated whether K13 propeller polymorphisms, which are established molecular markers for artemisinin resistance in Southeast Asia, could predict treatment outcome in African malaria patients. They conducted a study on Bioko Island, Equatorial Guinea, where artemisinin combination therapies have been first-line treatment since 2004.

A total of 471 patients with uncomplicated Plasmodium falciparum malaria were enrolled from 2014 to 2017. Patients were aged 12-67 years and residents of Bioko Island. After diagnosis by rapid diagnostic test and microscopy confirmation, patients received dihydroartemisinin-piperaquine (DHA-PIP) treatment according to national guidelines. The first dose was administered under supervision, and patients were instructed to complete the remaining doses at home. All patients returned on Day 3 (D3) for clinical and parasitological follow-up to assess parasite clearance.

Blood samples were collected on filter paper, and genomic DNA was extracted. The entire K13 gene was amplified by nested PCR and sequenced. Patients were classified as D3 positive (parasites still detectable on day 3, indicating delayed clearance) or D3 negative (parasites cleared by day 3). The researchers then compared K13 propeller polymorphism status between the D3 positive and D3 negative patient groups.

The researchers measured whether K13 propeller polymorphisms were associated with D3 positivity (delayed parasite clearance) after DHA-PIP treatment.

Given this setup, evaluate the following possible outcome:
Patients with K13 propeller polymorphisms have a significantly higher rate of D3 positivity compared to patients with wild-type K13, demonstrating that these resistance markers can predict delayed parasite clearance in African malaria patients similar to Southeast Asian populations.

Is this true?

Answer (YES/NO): NO